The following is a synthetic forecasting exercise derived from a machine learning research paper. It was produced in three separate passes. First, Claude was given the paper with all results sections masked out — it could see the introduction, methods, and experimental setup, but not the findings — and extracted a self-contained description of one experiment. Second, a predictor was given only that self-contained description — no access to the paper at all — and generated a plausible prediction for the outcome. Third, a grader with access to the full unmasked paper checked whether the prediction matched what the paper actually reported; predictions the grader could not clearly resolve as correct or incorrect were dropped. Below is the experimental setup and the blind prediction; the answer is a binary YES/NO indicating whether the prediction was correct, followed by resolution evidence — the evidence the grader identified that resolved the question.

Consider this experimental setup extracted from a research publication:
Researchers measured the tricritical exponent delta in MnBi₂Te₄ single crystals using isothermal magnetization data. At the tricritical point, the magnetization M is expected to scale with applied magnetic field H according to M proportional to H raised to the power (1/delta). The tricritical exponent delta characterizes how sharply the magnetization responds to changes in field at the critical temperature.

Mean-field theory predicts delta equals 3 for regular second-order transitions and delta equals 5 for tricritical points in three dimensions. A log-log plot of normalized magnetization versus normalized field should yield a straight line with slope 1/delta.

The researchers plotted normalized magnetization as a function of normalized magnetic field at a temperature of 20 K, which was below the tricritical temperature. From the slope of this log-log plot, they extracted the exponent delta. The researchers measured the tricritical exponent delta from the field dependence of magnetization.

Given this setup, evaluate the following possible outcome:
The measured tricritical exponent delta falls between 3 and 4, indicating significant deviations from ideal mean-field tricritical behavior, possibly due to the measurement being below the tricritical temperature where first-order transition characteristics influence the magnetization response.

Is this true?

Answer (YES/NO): NO